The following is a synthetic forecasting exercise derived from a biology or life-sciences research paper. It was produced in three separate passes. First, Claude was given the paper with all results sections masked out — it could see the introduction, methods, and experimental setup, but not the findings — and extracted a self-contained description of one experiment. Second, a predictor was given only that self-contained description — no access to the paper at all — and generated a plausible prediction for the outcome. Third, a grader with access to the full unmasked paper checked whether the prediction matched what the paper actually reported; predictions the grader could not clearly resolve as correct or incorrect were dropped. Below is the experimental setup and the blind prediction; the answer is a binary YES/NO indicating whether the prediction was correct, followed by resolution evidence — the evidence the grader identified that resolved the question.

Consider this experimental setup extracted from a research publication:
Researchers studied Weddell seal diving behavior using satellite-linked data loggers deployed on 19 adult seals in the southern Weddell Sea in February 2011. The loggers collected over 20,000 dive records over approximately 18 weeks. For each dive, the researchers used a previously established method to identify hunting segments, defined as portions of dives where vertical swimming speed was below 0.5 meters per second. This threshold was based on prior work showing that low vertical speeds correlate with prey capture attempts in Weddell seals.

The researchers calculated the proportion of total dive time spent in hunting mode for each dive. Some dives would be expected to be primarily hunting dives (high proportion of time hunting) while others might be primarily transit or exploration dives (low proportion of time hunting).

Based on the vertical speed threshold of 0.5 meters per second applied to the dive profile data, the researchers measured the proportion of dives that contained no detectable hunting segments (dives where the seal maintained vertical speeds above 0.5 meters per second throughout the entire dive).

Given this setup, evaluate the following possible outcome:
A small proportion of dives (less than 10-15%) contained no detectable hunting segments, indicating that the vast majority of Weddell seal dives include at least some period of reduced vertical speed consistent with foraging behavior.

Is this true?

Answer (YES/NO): YES